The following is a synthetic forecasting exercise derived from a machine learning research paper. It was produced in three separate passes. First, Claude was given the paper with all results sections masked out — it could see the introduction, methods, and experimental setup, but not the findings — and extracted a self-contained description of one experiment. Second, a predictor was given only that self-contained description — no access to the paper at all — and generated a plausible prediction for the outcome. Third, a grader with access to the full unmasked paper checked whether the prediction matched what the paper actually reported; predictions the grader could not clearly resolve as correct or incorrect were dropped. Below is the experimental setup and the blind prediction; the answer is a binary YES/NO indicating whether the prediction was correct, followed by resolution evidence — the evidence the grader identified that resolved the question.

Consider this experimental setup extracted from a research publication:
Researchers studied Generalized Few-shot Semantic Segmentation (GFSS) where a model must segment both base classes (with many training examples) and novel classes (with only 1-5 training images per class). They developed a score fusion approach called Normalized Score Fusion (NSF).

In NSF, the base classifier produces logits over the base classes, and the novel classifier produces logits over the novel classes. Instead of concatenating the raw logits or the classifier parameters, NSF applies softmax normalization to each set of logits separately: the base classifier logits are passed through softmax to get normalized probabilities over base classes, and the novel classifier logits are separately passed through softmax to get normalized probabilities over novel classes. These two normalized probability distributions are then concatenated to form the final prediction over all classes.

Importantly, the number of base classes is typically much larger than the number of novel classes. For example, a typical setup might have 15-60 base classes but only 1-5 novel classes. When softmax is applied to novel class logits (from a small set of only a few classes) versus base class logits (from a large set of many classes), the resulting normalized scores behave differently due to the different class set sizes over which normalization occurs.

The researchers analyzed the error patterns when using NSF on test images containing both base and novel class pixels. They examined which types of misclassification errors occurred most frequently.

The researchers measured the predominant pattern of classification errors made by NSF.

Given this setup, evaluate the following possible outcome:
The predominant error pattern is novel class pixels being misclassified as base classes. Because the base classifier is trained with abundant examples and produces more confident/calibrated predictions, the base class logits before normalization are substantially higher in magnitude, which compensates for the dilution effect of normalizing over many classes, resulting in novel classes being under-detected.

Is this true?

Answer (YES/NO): NO